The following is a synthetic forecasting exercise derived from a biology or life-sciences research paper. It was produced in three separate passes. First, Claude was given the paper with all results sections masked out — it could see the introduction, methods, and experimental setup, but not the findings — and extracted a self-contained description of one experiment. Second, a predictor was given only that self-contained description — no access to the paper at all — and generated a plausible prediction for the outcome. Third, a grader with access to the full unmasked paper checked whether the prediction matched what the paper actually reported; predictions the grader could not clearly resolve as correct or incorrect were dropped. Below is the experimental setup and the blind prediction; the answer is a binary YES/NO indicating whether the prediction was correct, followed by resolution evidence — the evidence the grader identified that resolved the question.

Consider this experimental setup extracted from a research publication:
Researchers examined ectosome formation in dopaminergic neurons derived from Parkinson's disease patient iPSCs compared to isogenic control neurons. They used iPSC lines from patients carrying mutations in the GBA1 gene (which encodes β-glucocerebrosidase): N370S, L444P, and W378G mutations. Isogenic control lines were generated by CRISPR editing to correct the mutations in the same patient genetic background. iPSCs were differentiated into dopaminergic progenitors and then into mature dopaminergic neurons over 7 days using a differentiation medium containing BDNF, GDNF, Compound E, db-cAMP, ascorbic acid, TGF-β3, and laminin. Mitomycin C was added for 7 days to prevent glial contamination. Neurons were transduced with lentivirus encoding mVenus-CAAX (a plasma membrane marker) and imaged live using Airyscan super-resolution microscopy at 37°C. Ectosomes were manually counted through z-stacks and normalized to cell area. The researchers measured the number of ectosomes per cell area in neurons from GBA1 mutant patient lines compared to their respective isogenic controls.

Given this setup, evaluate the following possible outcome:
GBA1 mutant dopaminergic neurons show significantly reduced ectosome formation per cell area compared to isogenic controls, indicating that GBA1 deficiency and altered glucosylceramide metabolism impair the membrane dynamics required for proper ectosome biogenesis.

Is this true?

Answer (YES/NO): NO